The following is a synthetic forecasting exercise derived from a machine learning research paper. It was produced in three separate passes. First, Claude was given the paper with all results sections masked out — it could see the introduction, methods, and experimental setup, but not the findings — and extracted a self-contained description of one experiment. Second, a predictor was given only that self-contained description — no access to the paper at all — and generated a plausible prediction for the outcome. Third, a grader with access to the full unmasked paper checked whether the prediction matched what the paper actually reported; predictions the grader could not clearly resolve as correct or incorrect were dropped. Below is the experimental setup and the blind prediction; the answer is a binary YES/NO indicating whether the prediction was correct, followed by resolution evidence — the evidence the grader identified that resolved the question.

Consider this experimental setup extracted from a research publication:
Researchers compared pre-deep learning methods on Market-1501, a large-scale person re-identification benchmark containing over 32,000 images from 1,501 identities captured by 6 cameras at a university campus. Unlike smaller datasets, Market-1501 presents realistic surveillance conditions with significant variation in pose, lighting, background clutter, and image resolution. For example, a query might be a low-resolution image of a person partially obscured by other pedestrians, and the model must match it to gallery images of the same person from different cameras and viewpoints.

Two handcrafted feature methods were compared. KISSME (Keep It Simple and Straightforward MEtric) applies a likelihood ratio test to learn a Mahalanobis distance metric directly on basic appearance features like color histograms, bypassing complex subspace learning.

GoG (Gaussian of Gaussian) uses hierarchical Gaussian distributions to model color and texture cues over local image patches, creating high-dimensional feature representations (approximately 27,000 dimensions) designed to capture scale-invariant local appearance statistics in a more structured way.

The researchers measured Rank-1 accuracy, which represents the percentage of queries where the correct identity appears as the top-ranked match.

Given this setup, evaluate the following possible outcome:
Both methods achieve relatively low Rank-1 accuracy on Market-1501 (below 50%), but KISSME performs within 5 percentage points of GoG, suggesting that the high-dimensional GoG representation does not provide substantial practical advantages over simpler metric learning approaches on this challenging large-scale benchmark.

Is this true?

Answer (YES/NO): NO